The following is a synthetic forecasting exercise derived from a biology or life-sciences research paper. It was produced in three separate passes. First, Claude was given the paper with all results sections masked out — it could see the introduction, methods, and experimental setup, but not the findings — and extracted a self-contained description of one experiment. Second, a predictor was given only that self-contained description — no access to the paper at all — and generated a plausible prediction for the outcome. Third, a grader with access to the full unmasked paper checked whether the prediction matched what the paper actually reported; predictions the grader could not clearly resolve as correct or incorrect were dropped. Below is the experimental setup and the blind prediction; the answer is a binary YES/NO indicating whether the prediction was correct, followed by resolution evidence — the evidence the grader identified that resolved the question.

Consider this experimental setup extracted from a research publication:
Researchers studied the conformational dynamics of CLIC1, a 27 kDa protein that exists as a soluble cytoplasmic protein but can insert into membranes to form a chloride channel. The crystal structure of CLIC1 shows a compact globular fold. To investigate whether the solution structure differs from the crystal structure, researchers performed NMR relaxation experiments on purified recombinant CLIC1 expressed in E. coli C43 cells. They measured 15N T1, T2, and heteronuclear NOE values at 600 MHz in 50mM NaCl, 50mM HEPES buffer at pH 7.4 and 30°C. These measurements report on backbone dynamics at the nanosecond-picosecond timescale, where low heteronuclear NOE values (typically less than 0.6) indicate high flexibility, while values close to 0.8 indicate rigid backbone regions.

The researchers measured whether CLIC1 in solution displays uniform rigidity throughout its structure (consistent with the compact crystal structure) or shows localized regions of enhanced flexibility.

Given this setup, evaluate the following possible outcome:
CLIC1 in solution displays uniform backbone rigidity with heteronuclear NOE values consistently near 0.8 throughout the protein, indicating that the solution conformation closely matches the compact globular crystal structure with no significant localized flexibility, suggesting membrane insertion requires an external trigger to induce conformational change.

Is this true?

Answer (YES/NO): NO